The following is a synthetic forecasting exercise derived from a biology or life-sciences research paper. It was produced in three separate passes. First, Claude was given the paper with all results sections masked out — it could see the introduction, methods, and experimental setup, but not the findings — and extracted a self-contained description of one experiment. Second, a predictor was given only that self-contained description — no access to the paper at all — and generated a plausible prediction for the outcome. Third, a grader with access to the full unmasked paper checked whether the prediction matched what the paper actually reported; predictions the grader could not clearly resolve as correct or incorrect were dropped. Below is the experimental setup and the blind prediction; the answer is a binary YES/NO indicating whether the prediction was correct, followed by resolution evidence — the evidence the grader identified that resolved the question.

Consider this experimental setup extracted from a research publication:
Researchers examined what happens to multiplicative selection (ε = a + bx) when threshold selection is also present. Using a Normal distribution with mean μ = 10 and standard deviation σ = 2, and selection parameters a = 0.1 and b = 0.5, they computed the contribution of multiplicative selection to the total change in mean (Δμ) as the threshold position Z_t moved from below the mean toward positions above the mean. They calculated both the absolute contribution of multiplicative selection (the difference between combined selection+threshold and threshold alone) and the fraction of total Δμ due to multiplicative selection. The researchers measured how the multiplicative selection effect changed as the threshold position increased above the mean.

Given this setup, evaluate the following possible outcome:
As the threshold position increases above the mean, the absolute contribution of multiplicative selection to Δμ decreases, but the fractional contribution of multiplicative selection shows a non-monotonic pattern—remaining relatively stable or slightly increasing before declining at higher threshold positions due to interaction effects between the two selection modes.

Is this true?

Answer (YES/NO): NO